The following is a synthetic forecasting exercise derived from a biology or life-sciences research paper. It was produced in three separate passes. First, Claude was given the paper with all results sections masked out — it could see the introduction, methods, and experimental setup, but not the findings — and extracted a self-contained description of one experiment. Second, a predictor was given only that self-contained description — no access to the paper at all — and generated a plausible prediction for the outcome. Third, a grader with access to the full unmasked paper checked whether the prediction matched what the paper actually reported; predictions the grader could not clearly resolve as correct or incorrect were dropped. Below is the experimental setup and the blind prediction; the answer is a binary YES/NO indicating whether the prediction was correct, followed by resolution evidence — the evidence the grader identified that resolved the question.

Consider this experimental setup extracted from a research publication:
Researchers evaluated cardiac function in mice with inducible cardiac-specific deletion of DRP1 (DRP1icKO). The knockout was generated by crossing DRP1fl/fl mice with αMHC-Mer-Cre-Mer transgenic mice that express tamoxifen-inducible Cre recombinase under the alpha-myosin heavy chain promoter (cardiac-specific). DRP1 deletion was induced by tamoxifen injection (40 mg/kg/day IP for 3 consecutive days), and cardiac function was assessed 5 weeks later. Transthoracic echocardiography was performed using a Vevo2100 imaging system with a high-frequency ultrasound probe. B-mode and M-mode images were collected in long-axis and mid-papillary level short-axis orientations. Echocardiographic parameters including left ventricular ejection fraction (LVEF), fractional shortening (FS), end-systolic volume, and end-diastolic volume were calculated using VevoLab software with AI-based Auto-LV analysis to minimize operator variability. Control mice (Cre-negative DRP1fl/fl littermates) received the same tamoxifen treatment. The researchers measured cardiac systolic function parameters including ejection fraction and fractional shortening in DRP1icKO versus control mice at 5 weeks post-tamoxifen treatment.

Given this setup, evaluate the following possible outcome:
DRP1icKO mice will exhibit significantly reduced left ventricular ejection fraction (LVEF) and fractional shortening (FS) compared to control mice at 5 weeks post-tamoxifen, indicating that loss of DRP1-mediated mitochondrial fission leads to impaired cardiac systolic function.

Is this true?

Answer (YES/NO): YES